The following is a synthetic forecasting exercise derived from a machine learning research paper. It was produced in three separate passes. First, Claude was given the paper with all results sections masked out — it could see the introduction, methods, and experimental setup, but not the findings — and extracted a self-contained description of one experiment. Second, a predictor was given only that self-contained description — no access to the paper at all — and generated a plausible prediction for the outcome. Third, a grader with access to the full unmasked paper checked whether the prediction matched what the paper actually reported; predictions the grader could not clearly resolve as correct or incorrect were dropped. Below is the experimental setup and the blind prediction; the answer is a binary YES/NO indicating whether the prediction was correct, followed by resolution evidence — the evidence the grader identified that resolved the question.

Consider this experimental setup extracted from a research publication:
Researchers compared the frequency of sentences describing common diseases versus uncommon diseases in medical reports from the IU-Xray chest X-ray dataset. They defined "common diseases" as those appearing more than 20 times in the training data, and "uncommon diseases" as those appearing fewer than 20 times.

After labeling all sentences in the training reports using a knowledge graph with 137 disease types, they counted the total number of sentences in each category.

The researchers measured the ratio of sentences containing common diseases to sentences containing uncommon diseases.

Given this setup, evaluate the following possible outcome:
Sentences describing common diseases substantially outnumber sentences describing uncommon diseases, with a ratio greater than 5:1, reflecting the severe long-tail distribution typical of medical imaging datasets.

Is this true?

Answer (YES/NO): NO